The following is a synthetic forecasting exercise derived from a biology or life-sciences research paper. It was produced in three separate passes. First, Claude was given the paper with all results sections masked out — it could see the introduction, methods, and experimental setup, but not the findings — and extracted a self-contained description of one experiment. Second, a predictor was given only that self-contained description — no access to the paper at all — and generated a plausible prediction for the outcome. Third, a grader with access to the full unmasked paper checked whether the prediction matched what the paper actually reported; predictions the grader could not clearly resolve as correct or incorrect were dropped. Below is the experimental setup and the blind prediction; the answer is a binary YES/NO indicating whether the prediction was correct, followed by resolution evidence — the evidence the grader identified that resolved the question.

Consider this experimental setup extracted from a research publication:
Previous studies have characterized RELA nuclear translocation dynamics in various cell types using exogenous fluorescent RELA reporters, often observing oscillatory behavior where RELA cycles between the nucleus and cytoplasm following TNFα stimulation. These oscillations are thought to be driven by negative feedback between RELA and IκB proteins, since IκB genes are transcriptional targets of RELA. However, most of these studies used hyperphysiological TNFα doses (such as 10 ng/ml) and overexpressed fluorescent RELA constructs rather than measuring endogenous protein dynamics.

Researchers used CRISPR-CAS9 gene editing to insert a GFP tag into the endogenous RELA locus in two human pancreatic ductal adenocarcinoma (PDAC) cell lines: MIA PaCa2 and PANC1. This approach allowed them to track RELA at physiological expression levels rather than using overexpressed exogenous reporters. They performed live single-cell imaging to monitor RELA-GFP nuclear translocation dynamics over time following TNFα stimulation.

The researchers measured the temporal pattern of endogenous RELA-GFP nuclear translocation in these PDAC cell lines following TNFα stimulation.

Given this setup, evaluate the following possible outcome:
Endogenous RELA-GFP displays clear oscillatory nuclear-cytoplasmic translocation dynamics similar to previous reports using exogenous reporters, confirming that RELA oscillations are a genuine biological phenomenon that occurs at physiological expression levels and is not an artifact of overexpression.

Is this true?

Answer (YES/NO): NO